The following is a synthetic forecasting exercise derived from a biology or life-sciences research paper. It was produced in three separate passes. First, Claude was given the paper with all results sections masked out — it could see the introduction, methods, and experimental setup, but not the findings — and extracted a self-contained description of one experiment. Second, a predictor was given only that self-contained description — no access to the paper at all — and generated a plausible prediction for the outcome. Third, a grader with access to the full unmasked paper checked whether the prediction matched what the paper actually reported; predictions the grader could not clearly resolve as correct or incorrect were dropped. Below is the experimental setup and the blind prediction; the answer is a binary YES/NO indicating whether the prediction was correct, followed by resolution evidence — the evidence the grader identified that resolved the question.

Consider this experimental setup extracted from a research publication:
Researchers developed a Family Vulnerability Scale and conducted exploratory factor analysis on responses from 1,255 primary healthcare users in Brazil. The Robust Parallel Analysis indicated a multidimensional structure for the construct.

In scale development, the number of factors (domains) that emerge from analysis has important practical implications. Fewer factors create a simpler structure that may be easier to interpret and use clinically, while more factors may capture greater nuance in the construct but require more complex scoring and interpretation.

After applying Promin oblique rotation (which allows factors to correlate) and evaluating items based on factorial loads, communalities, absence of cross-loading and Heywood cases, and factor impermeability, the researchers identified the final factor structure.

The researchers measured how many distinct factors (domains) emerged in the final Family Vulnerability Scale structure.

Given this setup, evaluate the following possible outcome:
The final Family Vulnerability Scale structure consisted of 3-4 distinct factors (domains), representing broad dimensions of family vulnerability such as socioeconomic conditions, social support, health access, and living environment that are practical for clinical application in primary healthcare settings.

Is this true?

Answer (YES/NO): YES